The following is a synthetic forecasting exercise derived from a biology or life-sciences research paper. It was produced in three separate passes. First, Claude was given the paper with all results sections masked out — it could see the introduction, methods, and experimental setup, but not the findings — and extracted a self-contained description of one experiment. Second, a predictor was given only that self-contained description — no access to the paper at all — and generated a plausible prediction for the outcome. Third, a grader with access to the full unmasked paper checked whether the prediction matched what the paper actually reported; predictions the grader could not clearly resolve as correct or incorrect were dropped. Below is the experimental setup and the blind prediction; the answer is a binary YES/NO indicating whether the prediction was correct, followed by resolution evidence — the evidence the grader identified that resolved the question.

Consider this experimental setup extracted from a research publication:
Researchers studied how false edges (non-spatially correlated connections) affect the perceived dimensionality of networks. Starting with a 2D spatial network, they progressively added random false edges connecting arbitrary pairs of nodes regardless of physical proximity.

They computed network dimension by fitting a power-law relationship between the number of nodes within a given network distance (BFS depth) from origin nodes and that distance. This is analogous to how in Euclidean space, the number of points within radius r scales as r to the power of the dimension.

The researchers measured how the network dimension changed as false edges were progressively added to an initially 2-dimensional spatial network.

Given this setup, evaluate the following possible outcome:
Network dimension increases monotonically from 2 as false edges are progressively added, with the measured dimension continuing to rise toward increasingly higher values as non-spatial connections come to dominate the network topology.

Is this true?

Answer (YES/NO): NO